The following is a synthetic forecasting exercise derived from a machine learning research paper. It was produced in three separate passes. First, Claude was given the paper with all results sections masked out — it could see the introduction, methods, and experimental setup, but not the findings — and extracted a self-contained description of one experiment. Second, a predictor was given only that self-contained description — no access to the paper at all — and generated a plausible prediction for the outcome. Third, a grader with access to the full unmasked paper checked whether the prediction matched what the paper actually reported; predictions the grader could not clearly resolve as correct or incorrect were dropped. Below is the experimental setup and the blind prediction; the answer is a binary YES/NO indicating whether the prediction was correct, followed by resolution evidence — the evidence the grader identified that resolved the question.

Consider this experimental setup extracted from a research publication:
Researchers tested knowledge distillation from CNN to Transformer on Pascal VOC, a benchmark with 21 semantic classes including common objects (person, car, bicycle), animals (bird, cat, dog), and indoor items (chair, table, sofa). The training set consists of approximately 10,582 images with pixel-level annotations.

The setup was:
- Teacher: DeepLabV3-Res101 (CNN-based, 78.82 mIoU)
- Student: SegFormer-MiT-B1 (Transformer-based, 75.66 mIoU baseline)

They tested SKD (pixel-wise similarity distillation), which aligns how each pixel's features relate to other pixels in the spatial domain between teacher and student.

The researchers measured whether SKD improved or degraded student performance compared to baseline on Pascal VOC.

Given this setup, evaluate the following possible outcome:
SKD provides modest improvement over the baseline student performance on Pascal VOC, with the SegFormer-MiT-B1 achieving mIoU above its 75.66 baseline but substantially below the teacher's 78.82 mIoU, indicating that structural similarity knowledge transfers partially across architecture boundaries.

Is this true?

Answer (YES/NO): NO